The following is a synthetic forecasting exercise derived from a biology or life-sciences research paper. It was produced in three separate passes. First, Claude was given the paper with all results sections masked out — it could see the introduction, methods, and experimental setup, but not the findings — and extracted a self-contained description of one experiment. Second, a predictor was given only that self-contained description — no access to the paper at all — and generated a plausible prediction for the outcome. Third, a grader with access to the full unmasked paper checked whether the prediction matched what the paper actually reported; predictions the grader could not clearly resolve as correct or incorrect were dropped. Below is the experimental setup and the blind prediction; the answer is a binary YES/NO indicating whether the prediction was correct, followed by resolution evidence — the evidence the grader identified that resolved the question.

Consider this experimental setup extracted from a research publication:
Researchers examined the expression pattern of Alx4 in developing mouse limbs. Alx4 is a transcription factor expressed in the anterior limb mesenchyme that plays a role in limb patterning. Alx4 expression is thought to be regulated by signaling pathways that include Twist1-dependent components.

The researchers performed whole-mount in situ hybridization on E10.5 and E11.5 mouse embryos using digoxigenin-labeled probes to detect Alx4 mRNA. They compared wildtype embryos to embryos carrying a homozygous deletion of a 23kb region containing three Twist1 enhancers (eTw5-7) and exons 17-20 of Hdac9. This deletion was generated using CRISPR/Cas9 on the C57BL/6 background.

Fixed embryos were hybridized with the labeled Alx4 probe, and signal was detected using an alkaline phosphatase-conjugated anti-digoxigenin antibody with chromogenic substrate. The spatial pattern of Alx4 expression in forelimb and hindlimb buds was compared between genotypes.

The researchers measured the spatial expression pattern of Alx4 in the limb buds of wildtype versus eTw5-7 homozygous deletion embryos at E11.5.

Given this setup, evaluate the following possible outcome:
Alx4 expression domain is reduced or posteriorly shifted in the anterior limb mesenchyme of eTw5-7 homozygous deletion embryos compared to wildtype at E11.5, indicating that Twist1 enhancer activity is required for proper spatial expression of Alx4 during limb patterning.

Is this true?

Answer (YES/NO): NO